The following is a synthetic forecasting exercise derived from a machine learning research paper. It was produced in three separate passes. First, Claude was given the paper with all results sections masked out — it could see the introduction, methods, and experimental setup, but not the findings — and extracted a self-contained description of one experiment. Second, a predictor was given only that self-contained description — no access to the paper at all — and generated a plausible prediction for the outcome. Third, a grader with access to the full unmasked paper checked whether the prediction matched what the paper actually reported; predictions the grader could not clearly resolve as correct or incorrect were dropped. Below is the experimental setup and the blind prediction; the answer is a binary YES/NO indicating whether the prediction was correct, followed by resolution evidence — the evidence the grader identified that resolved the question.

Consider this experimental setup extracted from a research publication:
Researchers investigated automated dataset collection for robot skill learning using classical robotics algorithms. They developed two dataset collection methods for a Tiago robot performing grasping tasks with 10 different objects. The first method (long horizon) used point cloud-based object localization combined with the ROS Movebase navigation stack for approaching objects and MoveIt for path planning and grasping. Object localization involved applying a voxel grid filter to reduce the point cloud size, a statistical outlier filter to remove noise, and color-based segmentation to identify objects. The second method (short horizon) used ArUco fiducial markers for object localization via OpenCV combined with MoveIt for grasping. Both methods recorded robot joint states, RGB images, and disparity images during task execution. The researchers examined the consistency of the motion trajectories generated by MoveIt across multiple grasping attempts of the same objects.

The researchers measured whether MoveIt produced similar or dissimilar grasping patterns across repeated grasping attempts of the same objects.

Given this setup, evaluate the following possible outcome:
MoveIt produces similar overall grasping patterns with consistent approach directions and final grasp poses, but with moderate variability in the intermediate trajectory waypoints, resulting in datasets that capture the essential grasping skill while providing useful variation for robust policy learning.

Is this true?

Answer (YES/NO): NO